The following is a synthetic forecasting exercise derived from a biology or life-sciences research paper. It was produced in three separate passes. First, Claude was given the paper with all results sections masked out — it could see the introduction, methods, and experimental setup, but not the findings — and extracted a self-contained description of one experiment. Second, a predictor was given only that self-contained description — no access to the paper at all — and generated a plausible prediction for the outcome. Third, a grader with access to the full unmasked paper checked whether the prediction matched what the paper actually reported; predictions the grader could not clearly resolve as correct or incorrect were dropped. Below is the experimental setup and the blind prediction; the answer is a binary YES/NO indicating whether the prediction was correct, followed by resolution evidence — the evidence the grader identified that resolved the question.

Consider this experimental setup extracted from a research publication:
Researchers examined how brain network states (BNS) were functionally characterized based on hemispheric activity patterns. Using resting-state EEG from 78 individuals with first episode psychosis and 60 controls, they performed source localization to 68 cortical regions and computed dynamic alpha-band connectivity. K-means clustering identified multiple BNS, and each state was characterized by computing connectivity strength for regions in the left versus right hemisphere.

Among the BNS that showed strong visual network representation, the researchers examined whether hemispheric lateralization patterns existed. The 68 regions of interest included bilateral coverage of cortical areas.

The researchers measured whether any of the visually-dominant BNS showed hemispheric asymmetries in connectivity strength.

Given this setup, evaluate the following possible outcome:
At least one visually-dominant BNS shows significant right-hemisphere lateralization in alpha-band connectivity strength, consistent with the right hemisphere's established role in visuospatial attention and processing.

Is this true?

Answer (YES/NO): YES